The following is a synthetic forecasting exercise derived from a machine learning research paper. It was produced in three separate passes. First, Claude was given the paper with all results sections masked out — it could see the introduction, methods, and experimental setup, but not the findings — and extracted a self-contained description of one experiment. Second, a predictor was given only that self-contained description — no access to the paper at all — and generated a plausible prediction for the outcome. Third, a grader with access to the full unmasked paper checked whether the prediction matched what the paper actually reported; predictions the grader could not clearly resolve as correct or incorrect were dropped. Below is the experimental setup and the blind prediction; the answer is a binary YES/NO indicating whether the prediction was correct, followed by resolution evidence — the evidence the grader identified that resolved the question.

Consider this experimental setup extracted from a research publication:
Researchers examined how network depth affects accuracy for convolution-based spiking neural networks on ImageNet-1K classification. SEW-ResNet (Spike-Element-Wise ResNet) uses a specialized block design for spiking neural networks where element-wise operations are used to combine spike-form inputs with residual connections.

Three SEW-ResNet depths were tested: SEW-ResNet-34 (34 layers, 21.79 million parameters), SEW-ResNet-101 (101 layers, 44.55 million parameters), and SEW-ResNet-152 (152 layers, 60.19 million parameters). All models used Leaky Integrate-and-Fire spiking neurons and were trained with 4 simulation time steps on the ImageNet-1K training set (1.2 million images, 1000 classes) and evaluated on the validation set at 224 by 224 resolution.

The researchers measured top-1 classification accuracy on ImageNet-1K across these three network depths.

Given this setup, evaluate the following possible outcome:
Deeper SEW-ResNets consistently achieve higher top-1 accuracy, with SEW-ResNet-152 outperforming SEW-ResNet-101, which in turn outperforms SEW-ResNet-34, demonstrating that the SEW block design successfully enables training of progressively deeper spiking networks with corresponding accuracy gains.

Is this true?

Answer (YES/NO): YES